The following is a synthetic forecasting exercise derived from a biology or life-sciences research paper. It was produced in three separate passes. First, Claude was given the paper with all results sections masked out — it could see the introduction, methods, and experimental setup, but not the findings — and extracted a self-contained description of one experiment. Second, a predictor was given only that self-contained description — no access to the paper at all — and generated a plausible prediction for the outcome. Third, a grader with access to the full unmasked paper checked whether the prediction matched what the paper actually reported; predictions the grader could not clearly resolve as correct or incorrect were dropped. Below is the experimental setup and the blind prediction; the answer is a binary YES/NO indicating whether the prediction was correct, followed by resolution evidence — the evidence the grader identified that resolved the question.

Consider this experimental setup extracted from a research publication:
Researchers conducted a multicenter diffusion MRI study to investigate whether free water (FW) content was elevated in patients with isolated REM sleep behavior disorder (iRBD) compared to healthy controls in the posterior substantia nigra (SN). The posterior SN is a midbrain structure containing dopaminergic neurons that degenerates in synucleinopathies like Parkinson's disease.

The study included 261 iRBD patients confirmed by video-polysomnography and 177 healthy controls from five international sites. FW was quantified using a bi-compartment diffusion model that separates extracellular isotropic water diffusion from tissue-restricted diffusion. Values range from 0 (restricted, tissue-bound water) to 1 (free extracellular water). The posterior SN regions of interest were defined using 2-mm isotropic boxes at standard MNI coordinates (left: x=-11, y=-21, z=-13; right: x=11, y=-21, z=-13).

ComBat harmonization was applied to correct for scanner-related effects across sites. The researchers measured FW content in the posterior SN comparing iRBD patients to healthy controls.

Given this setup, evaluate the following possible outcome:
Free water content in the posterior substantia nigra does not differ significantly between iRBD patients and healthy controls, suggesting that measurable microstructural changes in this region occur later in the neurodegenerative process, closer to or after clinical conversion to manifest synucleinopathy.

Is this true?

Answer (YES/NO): YES